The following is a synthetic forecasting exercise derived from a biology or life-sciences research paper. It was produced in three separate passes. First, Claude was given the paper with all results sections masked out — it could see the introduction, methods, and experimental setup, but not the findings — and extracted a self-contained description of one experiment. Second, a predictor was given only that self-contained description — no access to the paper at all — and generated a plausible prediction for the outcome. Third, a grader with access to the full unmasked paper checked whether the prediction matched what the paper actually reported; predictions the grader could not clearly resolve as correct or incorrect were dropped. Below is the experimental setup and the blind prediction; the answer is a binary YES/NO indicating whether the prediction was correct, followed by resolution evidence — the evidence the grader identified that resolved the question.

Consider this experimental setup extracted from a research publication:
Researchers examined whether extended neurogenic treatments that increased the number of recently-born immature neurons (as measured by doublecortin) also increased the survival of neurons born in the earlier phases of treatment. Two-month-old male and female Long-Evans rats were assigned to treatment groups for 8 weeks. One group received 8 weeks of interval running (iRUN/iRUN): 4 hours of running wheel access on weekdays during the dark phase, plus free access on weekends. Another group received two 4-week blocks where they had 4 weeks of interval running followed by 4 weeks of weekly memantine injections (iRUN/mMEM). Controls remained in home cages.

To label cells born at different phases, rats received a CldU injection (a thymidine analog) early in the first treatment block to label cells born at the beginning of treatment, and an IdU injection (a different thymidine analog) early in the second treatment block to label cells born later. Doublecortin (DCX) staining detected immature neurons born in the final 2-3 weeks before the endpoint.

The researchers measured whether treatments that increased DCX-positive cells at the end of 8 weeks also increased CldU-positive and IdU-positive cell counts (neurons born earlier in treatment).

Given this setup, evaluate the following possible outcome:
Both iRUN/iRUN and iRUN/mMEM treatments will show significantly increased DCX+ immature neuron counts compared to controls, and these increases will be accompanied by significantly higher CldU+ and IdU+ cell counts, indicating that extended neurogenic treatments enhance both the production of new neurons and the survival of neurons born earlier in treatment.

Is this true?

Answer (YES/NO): NO